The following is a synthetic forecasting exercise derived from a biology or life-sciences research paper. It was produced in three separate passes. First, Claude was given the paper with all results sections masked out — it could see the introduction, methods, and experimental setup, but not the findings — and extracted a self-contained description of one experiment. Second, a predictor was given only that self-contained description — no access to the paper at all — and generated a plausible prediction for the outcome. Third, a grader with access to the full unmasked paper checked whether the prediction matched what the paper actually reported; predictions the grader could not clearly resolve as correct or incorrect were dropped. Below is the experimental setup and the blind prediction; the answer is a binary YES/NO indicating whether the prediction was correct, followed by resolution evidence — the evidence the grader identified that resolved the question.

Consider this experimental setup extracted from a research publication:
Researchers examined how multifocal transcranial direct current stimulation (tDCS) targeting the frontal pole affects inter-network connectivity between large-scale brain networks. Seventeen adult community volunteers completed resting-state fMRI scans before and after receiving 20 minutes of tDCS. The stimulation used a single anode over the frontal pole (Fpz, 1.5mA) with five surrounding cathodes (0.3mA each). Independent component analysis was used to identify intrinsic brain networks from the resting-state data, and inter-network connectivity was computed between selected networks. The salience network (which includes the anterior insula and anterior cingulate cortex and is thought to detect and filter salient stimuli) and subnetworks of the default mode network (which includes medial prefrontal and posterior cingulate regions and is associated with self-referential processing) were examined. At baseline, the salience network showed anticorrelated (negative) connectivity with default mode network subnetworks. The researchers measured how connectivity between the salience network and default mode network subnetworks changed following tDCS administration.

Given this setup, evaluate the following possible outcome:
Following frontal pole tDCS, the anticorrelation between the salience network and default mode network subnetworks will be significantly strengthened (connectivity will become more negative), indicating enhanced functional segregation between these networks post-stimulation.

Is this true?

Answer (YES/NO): NO